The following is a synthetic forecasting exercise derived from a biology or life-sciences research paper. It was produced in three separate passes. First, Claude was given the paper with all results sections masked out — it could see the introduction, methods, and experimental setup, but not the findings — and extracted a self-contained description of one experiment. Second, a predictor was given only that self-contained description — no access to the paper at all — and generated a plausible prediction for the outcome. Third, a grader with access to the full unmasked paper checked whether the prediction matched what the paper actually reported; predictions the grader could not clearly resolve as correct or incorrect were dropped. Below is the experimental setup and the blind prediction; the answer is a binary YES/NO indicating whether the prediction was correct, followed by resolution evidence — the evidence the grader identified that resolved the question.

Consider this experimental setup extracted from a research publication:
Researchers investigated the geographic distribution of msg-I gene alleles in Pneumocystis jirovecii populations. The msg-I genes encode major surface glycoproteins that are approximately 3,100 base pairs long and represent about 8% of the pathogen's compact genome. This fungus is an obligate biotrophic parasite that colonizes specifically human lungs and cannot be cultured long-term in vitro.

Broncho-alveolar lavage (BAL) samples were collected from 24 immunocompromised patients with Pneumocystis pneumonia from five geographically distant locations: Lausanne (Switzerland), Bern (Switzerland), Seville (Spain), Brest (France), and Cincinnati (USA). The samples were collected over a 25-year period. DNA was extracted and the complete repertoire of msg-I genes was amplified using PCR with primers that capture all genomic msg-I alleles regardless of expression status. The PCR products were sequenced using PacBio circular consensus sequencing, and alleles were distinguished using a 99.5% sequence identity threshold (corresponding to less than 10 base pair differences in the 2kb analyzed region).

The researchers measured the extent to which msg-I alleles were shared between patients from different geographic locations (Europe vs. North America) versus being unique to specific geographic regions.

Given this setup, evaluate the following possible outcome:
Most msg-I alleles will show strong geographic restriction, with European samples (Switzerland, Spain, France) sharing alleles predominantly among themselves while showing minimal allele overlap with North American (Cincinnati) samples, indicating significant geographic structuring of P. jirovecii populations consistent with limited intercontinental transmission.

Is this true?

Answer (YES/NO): NO